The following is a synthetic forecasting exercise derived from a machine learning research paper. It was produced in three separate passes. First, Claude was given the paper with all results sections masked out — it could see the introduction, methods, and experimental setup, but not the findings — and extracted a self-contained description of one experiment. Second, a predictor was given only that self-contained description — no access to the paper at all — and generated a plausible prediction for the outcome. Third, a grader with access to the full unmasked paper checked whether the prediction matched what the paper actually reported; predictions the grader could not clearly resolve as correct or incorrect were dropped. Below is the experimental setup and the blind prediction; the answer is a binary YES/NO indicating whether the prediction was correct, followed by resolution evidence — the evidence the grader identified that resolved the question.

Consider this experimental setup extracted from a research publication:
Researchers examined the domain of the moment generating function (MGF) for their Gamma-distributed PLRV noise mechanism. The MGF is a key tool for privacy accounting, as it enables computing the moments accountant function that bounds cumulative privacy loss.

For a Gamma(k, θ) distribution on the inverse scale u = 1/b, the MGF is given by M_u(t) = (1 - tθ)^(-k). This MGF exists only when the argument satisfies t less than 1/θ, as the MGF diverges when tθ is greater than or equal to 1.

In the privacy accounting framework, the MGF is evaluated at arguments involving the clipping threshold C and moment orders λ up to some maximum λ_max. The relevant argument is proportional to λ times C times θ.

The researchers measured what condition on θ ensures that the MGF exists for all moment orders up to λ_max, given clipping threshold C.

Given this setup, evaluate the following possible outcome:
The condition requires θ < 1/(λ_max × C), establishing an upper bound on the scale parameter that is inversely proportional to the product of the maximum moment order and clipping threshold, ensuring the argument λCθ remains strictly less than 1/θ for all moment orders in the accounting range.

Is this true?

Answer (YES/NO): YES